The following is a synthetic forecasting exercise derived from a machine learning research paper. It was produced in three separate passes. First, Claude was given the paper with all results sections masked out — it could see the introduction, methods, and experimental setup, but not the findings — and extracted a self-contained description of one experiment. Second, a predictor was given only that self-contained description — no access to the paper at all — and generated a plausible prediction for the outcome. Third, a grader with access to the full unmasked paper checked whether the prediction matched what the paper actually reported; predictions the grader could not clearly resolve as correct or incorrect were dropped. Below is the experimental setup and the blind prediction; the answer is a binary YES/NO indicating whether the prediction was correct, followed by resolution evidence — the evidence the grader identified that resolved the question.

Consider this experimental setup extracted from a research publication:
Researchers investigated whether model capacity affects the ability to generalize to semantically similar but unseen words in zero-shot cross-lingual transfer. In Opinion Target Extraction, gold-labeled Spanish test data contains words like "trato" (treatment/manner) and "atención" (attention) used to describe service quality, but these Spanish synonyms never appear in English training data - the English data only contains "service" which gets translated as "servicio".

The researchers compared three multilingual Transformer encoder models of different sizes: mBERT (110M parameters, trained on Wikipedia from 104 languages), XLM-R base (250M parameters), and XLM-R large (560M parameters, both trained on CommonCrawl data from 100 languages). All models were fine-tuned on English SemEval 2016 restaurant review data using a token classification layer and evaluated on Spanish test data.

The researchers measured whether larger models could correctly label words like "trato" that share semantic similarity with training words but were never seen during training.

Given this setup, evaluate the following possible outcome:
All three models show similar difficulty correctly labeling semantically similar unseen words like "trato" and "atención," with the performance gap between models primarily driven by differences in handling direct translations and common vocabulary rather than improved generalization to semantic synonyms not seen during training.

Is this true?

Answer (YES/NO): NO